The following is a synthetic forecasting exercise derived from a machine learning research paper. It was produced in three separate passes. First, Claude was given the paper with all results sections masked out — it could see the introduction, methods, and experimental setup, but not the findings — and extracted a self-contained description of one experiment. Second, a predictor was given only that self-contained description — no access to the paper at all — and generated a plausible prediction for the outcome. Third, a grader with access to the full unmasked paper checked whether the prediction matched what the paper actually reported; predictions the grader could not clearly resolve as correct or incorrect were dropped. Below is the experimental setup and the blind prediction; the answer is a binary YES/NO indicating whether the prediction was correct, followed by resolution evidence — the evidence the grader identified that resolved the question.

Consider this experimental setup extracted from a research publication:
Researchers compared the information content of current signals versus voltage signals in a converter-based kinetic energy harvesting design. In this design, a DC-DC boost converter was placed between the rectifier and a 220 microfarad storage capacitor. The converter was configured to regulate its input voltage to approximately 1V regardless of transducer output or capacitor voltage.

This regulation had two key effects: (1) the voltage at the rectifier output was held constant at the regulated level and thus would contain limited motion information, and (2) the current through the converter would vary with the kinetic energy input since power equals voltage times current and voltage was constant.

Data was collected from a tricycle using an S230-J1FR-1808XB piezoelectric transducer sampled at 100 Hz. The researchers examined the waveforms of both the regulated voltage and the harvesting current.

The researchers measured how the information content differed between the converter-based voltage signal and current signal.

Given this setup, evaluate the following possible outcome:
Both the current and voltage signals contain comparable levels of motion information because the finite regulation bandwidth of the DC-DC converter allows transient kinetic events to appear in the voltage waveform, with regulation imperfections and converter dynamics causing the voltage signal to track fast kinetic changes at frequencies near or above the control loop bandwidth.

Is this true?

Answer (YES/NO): NO